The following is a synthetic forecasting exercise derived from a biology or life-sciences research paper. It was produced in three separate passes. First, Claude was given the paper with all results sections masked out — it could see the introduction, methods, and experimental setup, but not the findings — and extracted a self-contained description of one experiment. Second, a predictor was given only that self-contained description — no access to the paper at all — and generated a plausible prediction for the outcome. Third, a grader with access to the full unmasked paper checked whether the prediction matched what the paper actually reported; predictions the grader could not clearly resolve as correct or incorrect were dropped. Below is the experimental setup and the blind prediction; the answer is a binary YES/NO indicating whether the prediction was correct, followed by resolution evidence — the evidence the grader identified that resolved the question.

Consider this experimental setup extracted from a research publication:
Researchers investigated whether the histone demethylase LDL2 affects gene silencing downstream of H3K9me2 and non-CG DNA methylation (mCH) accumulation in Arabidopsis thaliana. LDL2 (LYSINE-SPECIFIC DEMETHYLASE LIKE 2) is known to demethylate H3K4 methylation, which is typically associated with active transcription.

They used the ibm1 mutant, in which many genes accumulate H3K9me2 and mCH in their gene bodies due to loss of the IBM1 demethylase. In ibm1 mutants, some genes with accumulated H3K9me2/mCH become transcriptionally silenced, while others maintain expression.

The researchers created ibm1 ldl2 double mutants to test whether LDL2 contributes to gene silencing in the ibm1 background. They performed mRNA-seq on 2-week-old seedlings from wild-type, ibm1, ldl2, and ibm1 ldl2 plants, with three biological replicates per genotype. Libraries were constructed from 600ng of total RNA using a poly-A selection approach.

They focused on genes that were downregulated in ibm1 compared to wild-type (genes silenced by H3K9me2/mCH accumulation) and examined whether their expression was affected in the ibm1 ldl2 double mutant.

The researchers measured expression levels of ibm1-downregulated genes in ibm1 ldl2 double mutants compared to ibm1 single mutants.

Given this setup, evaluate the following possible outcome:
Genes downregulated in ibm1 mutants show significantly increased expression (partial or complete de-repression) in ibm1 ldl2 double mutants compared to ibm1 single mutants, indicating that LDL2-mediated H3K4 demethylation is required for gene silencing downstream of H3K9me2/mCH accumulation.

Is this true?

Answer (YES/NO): YES